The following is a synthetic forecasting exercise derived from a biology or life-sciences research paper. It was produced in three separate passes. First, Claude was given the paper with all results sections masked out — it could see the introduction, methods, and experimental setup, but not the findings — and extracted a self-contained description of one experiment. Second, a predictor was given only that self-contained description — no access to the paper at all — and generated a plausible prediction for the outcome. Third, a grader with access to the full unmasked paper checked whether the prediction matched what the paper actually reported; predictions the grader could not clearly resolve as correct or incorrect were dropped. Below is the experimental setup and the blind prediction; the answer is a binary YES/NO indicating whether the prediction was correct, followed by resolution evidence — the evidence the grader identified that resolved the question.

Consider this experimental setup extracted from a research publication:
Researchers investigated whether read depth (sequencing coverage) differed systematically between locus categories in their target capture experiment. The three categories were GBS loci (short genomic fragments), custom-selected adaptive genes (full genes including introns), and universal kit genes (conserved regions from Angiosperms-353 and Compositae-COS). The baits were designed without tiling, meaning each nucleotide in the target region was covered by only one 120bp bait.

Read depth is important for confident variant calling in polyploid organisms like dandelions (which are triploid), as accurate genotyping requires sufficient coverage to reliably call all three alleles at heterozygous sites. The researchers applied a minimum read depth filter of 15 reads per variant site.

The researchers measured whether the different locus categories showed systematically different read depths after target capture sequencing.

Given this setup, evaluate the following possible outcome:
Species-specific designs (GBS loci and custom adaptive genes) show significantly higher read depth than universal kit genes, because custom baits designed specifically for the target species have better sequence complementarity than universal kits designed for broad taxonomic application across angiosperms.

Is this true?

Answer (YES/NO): NO